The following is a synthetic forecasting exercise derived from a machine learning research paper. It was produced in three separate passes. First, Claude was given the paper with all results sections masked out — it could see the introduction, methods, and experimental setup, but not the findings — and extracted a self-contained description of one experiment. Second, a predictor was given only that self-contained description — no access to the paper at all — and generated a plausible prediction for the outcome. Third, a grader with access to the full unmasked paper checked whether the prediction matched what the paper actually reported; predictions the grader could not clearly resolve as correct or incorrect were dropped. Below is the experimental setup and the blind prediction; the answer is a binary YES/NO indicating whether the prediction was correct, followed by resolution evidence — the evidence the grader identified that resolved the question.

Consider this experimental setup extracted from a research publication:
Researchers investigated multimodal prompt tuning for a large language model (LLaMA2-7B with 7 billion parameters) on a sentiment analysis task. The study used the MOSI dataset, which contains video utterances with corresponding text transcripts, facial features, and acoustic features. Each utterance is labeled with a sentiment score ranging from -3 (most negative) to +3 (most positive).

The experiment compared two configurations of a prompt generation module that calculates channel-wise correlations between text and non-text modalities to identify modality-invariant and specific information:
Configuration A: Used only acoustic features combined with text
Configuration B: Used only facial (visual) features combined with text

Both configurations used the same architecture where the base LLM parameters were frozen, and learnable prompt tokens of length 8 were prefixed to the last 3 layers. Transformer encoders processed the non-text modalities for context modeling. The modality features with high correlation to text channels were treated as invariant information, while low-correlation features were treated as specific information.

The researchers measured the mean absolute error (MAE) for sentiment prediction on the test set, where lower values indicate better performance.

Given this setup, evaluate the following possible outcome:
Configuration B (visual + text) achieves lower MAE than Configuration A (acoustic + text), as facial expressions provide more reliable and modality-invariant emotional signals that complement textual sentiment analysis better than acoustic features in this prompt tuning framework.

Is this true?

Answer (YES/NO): NO